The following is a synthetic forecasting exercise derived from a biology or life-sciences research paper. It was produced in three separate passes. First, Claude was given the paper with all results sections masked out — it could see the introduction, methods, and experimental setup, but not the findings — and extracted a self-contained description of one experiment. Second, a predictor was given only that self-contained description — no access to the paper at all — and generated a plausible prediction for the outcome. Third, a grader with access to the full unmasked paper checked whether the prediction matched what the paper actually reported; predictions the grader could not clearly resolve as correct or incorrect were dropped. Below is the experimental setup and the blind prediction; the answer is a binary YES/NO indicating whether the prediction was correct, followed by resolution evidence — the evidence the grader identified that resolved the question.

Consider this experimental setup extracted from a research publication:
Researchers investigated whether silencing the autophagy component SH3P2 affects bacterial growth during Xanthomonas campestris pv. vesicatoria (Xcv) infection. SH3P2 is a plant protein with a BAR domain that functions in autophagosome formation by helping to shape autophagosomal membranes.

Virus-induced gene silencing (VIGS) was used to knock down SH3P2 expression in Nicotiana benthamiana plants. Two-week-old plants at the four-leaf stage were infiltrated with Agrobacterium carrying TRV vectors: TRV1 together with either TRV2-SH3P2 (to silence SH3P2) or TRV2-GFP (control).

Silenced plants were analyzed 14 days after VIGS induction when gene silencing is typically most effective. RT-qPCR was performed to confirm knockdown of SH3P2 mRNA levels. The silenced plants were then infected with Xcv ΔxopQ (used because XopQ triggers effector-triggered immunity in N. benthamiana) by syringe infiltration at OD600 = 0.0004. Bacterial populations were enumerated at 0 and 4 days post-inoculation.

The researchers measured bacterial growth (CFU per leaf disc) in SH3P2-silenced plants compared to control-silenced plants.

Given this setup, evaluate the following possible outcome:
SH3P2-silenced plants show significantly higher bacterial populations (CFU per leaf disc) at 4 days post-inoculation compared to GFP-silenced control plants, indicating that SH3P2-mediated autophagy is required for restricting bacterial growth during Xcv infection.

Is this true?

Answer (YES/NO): YES